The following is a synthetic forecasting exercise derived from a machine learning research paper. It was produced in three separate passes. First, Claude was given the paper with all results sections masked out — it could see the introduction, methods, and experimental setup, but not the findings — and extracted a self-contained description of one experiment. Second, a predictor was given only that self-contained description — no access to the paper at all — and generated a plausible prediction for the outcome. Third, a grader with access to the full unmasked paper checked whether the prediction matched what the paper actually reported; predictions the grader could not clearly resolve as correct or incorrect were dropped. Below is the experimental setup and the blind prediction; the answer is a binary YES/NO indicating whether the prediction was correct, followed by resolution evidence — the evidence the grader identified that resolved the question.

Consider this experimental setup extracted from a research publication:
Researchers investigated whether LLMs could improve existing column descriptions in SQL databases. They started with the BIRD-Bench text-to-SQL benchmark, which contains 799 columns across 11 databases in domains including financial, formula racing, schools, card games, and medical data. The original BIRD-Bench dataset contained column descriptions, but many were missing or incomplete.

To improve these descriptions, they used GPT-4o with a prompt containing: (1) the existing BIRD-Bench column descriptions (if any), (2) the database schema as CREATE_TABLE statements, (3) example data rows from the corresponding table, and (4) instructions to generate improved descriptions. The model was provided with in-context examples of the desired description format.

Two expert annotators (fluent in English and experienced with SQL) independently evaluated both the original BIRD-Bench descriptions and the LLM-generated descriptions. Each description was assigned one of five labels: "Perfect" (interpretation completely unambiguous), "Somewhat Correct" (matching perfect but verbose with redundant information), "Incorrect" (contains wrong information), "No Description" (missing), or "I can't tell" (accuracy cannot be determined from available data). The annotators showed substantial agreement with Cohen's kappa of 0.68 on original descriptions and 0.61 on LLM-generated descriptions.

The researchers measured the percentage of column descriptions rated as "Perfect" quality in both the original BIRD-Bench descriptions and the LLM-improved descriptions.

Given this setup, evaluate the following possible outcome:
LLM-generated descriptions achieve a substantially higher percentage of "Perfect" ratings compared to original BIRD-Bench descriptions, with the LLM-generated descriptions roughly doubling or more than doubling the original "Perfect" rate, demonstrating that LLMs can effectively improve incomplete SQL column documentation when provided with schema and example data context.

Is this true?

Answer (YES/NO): NO